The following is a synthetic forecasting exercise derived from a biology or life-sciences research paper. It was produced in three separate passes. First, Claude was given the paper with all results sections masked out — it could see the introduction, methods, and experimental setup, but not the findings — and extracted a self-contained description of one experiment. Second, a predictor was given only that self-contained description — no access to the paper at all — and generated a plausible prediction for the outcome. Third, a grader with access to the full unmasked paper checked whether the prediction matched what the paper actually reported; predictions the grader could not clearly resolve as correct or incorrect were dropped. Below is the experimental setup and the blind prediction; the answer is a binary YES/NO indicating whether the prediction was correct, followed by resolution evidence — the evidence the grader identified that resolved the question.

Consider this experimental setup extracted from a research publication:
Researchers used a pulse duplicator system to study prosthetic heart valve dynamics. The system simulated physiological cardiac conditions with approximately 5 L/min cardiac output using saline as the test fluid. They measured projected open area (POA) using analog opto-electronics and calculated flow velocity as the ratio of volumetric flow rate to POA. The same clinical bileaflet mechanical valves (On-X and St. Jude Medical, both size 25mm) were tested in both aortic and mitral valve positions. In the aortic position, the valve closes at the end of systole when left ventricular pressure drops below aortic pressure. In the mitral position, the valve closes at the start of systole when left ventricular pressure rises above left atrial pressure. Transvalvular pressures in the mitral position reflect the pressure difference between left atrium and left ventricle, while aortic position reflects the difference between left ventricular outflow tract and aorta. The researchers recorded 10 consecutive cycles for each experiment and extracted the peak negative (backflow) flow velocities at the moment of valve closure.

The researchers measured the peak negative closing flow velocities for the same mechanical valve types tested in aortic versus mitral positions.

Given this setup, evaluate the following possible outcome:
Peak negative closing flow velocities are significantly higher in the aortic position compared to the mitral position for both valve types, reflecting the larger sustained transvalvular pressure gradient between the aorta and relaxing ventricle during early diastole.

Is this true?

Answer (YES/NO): NO